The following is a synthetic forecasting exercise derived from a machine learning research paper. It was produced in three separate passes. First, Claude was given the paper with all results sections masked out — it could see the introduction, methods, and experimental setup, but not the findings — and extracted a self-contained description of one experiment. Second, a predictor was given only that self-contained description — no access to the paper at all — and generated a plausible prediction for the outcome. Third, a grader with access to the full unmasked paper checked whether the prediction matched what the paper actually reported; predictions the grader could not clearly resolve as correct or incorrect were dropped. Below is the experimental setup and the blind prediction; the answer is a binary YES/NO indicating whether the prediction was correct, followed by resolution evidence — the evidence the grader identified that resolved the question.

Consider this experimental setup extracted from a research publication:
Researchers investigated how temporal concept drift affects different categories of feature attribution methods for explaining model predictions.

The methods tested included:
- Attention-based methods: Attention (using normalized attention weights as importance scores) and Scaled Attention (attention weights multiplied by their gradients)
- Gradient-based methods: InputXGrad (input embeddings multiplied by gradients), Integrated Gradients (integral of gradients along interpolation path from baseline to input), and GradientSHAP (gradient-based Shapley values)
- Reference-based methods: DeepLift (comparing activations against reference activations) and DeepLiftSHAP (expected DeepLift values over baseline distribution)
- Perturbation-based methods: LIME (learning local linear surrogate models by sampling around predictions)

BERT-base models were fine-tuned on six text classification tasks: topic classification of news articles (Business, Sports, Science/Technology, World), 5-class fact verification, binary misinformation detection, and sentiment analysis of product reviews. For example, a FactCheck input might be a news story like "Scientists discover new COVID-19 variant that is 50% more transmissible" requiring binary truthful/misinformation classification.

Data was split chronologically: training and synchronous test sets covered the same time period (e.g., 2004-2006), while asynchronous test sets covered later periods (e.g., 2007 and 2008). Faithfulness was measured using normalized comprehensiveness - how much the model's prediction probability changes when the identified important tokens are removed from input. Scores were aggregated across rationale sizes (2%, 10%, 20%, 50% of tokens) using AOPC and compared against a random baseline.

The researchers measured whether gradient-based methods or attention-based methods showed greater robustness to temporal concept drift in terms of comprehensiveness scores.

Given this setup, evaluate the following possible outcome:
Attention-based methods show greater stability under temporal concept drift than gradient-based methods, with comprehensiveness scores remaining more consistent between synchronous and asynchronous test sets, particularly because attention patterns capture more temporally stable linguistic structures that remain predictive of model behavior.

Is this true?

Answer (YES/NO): YES